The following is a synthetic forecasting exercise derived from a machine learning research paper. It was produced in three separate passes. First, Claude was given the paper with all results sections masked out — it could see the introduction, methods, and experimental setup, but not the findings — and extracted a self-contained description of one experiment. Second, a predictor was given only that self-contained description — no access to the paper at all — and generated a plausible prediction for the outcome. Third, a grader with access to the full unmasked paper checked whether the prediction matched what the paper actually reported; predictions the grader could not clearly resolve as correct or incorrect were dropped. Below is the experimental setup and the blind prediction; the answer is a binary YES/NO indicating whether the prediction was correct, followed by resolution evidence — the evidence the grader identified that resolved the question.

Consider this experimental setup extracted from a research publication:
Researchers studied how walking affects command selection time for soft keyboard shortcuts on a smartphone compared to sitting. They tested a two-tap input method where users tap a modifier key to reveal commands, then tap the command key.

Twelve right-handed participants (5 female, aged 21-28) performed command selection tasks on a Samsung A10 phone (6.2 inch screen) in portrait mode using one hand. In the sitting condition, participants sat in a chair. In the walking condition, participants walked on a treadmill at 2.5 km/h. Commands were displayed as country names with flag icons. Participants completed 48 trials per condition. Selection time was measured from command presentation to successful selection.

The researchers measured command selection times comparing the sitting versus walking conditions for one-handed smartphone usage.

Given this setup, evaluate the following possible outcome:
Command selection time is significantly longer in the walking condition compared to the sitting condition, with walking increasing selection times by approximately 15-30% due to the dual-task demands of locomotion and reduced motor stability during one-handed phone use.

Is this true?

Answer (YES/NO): NO